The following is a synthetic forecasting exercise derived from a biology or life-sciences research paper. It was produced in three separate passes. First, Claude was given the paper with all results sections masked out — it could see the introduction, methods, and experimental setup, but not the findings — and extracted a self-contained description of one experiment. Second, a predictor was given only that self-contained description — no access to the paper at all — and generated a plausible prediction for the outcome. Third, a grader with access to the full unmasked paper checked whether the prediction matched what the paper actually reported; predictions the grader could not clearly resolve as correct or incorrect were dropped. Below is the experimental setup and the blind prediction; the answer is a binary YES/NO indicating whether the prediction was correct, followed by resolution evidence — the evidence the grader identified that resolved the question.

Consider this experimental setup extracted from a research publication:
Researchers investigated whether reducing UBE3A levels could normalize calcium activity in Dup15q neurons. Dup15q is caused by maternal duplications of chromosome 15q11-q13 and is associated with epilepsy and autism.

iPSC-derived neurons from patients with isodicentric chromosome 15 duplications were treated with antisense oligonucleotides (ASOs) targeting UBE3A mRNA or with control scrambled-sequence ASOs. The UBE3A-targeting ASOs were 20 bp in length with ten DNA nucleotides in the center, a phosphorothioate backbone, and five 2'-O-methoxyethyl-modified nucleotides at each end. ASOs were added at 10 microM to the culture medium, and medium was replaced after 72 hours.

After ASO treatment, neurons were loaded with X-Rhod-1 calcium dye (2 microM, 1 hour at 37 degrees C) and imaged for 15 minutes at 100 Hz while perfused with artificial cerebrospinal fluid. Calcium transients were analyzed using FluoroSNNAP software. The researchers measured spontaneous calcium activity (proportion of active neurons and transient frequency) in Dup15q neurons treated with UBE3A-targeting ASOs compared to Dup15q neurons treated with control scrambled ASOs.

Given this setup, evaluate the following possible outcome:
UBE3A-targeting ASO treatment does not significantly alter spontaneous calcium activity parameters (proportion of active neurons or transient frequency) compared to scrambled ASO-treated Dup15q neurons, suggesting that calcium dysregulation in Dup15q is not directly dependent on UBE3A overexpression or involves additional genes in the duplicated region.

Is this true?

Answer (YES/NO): NO